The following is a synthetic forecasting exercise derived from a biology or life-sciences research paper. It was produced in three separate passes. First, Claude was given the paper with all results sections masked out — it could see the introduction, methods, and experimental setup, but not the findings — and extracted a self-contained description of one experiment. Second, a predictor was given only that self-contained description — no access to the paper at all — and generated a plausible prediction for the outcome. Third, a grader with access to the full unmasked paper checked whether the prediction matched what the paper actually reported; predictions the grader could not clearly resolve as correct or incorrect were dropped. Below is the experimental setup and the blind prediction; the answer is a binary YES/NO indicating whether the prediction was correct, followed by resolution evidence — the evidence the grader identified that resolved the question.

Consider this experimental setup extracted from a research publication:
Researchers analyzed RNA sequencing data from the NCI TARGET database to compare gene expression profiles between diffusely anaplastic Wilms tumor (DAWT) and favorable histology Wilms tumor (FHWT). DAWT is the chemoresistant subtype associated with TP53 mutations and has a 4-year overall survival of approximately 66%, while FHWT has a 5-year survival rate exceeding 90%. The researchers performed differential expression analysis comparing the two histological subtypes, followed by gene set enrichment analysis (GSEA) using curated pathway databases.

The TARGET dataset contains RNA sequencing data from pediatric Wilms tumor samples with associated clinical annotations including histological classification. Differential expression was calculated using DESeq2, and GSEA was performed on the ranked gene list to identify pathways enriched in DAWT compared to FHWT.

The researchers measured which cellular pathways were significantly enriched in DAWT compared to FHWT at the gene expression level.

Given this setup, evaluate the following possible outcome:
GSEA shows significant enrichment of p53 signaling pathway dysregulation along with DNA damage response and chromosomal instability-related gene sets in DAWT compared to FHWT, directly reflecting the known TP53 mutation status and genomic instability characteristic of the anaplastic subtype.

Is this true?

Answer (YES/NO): NO